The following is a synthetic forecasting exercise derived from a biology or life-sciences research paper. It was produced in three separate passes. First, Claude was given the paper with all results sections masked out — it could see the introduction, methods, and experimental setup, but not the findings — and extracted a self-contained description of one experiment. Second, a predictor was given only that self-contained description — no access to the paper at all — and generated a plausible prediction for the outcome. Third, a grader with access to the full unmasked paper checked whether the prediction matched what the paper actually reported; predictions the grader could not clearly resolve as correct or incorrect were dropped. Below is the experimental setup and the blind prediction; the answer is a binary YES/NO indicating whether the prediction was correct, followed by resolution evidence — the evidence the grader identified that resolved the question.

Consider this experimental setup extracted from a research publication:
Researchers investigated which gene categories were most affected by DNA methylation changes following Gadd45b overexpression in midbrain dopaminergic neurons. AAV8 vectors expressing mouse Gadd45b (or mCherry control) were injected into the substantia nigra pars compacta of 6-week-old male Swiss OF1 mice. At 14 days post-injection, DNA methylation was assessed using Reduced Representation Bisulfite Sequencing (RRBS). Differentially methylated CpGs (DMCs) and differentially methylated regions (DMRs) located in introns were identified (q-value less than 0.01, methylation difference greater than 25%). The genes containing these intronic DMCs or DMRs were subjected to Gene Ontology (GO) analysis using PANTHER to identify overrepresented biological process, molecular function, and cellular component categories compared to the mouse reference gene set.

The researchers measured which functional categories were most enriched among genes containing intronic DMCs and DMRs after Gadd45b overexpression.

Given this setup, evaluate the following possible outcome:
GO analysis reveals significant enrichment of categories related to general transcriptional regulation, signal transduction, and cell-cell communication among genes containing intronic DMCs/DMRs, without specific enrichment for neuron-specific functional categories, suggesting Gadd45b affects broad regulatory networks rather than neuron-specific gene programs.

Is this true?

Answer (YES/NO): NO